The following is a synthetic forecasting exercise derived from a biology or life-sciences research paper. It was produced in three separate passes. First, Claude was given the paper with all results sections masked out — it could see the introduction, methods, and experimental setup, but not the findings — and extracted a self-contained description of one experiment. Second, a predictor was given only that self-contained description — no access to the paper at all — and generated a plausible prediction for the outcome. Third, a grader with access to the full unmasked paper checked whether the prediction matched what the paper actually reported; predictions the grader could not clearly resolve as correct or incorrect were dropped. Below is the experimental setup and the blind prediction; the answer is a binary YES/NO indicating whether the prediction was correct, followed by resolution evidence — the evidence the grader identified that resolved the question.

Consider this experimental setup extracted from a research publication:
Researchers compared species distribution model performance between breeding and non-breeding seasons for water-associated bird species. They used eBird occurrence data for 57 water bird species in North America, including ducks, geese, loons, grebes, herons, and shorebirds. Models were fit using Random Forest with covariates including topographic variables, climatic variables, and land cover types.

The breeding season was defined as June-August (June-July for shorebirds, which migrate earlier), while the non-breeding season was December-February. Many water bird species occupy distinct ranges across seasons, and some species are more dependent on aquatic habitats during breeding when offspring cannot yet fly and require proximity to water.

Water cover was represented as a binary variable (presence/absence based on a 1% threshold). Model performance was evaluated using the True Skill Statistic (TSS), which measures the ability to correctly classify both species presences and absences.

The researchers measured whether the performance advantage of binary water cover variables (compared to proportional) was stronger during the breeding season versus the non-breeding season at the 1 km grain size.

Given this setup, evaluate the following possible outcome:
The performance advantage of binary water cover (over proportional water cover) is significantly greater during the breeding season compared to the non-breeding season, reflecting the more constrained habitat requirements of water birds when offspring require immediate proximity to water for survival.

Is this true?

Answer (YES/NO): NO